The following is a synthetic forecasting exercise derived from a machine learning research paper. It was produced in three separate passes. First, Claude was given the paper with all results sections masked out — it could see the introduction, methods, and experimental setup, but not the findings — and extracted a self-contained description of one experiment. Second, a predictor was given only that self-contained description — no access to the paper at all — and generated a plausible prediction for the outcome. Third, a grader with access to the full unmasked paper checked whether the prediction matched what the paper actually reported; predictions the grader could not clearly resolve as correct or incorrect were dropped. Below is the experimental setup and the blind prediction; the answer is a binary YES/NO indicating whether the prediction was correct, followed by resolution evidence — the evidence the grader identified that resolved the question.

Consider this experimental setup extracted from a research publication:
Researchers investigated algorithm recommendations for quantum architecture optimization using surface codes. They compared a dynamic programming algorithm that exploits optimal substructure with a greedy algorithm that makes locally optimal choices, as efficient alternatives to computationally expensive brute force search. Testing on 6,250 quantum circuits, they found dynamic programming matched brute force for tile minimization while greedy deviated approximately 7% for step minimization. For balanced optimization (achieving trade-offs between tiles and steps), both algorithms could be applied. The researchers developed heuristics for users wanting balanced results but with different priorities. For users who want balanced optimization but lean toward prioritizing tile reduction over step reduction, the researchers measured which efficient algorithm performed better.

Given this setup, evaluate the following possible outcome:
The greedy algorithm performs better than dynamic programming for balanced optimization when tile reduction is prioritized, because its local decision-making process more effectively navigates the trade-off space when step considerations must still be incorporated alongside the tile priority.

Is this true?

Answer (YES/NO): NO